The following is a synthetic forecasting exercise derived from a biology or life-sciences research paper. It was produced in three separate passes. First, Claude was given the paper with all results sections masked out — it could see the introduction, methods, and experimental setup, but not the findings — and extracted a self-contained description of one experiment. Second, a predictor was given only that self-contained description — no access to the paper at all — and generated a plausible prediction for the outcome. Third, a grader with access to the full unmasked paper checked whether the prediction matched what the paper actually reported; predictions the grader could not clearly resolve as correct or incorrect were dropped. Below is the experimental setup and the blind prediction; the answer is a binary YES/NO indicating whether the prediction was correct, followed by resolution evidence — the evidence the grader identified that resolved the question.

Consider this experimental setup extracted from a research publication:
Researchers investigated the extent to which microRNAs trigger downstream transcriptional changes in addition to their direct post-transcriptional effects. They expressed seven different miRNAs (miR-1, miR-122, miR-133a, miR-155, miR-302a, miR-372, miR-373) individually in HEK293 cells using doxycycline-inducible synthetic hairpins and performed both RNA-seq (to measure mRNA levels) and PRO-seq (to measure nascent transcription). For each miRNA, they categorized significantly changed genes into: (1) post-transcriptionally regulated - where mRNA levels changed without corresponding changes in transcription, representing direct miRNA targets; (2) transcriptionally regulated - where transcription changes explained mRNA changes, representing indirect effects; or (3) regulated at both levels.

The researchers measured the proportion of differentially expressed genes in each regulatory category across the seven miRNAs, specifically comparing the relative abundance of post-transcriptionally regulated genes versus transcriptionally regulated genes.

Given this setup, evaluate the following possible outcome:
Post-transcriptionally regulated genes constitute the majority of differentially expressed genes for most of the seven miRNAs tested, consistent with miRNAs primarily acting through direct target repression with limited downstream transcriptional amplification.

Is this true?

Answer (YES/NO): NO